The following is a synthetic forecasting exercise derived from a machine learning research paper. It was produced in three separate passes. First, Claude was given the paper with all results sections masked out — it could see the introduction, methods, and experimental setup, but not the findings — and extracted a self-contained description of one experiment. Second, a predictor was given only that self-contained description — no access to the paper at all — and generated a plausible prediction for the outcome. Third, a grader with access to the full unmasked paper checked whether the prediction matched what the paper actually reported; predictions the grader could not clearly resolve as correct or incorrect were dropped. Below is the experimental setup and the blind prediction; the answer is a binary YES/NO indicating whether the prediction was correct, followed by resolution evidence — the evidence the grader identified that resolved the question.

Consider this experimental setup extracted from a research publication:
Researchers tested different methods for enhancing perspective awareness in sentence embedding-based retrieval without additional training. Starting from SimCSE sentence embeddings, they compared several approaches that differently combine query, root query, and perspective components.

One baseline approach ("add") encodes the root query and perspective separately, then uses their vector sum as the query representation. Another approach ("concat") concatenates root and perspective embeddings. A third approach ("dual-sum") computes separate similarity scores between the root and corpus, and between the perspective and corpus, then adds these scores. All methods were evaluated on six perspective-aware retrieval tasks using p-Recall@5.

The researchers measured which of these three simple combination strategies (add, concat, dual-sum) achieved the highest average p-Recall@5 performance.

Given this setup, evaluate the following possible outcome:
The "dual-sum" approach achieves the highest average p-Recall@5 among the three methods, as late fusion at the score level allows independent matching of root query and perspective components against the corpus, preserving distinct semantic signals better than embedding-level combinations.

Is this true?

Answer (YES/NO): NO